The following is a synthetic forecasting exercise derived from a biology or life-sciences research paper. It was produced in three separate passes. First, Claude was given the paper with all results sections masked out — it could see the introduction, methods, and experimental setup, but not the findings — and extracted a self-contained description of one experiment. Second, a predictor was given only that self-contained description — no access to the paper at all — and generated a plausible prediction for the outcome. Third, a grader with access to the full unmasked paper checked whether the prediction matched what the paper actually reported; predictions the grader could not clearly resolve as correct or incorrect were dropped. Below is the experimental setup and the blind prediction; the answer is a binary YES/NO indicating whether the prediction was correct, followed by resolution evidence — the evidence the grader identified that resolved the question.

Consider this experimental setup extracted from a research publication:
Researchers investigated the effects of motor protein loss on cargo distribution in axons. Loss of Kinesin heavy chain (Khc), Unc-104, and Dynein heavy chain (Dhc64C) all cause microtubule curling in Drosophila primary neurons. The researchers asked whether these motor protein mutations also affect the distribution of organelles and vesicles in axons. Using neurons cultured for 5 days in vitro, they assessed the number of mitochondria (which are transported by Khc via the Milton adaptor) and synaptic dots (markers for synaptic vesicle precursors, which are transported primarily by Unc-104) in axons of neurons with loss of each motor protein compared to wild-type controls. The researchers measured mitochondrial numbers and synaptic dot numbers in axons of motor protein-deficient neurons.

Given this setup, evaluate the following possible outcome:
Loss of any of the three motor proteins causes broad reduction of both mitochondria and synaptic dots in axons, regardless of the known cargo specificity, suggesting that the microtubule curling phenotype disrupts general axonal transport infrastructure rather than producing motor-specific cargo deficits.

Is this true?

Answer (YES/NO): YES